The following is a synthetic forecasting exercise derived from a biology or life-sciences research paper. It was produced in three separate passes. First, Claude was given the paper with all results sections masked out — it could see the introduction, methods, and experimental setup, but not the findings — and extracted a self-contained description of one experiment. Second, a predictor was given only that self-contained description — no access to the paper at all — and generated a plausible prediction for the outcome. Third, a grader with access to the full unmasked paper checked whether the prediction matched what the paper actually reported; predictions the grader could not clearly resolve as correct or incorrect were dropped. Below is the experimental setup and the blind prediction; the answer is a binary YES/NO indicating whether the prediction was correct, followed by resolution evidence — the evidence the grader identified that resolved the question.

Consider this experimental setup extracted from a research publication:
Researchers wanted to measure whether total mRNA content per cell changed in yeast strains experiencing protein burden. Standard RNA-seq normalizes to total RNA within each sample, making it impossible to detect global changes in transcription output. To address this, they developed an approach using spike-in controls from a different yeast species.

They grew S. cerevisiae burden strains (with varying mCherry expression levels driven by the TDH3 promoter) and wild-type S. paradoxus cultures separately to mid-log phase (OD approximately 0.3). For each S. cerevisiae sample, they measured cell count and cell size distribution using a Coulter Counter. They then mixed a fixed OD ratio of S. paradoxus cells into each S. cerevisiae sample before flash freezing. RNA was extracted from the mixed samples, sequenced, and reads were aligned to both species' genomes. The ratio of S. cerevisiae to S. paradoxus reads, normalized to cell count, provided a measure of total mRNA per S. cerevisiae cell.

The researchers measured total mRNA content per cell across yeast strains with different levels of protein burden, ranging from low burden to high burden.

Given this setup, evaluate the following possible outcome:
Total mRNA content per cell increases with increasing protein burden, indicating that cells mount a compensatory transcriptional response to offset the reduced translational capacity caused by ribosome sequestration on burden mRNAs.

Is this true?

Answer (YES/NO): YES